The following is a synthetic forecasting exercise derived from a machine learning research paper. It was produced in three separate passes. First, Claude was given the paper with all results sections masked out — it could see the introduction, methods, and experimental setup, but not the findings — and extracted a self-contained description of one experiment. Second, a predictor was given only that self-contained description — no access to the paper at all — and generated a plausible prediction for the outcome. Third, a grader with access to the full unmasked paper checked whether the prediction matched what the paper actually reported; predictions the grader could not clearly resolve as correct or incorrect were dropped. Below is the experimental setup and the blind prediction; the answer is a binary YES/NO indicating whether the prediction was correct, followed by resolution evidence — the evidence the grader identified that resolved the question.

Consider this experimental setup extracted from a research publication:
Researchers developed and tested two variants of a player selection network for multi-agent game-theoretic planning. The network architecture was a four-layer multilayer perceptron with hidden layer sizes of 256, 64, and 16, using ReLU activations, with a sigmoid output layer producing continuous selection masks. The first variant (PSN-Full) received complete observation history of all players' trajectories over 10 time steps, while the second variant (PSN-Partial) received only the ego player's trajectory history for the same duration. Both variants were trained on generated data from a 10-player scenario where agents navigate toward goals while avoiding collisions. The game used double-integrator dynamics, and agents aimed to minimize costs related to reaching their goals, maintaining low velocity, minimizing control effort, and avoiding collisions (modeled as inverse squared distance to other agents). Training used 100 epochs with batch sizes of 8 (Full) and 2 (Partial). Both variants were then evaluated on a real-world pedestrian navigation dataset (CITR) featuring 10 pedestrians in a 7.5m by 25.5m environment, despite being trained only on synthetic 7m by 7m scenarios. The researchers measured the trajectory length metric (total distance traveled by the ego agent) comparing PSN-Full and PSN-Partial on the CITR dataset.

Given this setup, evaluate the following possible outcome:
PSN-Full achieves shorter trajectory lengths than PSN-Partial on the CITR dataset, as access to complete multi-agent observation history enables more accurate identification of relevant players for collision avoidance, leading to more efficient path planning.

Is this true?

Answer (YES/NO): NO